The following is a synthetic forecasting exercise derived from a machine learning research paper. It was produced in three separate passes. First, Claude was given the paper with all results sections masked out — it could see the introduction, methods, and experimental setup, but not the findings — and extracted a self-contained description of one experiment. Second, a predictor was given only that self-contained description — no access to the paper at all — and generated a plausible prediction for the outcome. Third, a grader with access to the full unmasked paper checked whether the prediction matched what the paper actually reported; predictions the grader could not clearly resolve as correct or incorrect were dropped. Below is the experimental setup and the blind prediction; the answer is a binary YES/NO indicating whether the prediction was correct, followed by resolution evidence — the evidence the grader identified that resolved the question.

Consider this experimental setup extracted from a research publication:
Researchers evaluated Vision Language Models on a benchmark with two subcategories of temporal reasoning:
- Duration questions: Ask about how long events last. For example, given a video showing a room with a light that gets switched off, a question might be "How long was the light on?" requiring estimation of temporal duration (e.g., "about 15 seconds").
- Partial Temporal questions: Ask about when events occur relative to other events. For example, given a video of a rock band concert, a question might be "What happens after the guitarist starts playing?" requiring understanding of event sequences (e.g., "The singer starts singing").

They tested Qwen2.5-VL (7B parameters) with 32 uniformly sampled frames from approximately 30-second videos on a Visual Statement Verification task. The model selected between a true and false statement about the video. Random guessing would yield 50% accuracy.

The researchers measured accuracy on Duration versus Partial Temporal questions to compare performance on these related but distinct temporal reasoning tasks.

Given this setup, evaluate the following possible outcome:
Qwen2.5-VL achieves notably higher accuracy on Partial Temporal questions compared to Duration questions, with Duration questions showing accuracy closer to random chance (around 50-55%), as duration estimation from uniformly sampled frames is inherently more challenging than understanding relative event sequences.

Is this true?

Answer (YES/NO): NO